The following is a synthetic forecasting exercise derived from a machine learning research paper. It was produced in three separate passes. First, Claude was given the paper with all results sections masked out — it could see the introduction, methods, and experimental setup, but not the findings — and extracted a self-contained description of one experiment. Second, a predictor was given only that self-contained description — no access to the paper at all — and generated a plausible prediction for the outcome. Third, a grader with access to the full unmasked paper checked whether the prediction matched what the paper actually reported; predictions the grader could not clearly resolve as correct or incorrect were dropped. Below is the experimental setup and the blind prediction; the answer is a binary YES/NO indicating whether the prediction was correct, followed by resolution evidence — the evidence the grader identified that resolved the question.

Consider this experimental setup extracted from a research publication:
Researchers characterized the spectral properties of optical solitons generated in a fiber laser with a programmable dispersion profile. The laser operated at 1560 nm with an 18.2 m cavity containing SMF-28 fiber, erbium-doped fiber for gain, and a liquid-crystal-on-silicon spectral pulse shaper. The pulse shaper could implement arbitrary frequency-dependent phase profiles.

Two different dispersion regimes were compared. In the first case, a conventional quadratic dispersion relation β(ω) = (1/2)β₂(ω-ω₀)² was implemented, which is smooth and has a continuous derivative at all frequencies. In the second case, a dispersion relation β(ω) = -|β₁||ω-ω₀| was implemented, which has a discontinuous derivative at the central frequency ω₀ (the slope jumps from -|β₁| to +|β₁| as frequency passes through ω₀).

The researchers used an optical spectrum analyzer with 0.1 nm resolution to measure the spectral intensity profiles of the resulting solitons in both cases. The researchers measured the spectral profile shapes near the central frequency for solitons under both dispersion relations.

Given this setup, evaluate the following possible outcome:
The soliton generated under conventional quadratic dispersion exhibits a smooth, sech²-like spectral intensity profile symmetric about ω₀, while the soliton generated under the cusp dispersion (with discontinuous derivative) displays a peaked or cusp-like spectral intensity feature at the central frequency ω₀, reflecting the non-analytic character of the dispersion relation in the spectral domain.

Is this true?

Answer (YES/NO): YES